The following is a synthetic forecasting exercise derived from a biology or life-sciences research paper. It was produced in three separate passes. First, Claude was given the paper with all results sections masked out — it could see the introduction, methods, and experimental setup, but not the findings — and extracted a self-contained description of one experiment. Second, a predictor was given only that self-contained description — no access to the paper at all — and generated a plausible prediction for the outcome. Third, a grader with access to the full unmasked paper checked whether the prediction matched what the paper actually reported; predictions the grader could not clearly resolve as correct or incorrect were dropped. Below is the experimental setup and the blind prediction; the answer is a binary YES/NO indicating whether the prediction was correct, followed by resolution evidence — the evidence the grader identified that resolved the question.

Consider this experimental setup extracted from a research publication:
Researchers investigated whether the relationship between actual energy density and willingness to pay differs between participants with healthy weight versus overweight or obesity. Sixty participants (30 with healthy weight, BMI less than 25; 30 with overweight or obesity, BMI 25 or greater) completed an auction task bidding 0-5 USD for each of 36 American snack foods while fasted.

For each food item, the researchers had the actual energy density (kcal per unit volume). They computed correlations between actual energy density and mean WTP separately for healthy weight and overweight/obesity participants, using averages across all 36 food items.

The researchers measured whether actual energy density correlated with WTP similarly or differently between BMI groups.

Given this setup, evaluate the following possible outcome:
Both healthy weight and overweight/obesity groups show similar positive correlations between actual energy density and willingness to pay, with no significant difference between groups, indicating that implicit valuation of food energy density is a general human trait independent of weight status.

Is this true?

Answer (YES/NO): NO